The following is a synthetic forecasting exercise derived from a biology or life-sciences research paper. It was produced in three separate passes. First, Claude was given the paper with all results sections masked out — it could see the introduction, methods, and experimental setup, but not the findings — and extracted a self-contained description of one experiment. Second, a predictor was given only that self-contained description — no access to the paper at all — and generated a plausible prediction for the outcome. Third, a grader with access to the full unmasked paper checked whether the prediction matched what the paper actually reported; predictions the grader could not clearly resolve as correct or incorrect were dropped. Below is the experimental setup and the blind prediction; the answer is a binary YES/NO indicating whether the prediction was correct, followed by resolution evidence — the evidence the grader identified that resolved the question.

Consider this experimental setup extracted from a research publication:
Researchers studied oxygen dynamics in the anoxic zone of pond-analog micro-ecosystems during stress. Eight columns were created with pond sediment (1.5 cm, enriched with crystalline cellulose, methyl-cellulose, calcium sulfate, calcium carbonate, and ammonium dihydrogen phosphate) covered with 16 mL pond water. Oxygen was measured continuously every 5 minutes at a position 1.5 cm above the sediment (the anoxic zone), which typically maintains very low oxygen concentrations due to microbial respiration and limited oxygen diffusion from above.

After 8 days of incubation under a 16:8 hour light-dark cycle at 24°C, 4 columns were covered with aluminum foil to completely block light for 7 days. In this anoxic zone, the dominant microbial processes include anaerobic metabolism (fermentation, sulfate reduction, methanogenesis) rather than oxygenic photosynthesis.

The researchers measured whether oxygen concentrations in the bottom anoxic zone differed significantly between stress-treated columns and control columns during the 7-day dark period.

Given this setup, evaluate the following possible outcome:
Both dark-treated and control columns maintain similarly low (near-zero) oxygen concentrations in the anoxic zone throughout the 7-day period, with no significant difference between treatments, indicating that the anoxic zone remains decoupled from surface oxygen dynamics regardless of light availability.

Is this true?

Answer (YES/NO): YES